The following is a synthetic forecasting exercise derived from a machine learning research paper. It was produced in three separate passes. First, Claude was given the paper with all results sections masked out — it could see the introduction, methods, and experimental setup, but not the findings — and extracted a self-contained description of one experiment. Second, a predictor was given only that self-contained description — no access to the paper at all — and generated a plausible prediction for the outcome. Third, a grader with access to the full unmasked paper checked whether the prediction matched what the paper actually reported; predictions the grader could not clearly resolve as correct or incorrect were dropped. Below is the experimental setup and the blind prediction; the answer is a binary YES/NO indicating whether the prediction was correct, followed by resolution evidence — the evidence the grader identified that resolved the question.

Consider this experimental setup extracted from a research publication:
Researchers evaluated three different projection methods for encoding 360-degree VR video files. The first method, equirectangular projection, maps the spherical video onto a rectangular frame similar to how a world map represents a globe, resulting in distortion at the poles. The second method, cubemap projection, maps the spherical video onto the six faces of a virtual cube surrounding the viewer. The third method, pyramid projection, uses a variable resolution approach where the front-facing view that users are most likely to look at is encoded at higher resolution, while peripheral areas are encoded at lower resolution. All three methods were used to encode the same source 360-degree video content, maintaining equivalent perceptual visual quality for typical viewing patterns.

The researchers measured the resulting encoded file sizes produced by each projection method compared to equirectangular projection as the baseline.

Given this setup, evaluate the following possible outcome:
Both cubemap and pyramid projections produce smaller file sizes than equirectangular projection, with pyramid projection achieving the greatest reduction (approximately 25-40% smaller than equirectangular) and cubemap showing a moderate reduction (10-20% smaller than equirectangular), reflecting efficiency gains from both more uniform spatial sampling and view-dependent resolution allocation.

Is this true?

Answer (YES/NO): NO